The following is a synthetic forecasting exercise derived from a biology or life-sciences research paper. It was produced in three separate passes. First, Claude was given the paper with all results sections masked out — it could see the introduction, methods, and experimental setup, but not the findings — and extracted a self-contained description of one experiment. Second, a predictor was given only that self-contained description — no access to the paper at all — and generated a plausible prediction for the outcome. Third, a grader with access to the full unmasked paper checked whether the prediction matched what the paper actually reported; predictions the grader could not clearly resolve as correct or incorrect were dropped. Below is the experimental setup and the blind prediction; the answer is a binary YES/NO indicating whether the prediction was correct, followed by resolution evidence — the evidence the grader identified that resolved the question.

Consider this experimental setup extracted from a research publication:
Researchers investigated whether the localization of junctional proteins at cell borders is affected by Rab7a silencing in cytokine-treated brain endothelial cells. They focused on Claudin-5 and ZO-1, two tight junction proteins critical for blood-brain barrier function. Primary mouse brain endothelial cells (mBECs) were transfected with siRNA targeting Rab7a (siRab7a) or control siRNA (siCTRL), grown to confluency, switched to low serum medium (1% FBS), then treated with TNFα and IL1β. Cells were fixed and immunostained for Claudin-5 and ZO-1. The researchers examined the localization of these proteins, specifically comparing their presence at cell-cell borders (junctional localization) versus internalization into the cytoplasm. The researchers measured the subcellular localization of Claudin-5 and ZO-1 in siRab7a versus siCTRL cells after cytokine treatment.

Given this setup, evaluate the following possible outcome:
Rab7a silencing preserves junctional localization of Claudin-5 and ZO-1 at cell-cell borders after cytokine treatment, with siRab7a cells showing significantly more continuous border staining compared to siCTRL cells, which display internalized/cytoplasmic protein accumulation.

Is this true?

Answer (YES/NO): NO